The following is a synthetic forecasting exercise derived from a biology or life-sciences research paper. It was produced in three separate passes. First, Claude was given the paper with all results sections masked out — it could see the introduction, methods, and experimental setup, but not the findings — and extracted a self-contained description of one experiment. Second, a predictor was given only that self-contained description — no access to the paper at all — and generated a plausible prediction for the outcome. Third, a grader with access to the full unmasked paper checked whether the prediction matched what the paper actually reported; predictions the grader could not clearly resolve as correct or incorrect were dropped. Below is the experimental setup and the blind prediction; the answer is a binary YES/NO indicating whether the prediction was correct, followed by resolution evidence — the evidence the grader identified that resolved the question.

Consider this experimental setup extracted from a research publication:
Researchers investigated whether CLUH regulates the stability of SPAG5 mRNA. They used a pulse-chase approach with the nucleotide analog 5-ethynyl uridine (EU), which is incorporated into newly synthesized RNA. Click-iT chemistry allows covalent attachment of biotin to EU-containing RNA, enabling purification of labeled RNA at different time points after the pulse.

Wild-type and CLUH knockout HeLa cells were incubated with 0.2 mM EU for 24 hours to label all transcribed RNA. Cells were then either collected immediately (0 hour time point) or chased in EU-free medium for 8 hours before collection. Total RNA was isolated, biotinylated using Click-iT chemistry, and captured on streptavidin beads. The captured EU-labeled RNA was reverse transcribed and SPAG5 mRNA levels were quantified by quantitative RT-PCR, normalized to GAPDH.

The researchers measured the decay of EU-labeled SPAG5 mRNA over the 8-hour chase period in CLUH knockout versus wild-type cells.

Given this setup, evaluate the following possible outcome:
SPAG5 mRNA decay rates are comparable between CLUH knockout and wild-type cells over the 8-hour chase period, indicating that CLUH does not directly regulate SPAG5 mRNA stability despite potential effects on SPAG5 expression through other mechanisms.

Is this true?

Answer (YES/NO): NO